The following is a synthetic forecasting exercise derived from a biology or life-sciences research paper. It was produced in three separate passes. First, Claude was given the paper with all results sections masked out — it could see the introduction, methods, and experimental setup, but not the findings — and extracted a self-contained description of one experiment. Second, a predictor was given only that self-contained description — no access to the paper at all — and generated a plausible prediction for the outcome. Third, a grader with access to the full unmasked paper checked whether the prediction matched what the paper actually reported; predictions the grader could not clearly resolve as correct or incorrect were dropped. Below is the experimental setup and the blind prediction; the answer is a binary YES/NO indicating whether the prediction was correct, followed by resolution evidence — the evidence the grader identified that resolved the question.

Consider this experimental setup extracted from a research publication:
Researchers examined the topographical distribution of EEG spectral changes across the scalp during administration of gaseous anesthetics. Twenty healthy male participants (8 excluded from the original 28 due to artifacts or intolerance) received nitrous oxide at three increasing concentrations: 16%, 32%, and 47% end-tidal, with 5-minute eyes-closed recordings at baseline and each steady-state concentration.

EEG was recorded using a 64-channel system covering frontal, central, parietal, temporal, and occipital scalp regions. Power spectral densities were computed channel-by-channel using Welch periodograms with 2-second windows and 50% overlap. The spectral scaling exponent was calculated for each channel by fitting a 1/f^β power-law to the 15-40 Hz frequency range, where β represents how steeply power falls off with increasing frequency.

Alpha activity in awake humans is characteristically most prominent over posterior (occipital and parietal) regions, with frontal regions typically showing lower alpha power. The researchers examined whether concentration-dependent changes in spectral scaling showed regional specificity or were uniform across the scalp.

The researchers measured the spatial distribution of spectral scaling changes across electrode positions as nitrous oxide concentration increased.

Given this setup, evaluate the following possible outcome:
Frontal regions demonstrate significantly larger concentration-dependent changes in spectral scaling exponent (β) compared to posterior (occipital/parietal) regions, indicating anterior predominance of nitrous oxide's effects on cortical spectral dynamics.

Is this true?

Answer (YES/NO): NO